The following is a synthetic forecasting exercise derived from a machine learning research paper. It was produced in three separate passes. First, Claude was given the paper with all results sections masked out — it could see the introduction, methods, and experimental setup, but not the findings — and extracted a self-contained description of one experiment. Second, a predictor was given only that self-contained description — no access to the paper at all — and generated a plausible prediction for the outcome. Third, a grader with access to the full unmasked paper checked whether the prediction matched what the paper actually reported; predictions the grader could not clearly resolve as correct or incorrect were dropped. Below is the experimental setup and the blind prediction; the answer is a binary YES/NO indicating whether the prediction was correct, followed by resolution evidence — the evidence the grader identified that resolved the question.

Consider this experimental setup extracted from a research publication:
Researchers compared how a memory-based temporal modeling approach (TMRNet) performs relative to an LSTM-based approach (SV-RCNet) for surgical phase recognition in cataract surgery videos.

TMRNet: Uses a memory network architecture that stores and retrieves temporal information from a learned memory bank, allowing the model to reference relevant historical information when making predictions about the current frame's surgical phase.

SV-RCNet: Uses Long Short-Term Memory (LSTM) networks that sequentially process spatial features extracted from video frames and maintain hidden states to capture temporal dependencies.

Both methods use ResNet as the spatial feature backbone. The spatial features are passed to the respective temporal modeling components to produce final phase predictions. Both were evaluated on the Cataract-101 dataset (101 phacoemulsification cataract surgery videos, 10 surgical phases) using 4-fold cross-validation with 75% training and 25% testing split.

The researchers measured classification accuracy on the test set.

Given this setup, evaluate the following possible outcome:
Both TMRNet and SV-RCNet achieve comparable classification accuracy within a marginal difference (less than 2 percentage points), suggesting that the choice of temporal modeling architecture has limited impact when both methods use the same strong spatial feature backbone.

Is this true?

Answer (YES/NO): YES